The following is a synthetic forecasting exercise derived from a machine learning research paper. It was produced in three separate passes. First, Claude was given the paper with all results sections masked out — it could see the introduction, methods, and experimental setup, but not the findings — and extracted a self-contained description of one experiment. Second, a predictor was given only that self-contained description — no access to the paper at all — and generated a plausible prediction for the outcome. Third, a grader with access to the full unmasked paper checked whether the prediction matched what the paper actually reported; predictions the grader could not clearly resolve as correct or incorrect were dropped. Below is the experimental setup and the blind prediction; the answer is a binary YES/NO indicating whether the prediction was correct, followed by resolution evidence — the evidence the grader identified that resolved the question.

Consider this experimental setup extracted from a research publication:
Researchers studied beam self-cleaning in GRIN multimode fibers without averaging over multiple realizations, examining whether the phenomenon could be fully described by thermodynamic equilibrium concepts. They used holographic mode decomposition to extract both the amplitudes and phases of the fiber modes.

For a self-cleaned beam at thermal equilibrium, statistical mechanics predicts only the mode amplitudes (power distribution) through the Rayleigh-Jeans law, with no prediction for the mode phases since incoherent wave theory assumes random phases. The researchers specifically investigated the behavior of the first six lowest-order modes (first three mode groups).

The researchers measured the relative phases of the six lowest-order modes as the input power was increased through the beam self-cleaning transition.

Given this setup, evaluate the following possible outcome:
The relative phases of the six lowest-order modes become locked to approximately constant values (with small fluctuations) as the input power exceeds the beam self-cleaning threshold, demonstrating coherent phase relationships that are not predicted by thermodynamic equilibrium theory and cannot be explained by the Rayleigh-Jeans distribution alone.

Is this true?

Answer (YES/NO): YES